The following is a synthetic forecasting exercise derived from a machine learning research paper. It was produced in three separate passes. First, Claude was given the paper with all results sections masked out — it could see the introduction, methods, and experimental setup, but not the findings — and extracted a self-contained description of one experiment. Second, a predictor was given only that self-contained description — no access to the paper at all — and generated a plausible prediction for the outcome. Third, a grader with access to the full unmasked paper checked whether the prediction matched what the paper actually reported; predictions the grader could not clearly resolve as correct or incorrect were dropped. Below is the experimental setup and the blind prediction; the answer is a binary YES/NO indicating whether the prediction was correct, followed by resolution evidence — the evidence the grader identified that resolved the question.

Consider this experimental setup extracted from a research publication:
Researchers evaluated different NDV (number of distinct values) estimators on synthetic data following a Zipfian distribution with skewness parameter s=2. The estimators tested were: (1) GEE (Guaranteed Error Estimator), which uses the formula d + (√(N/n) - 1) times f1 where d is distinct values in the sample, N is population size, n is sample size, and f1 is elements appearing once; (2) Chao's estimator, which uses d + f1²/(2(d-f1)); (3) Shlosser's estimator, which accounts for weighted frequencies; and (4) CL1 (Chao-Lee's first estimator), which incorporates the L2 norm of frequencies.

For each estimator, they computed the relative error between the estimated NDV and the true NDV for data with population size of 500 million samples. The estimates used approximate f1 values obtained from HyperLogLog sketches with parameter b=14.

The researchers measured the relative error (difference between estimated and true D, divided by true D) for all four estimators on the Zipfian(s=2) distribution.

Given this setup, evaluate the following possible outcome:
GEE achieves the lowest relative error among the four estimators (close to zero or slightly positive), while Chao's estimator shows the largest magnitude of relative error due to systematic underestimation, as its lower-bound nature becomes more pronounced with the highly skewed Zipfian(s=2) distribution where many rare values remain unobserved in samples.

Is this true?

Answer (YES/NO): NO